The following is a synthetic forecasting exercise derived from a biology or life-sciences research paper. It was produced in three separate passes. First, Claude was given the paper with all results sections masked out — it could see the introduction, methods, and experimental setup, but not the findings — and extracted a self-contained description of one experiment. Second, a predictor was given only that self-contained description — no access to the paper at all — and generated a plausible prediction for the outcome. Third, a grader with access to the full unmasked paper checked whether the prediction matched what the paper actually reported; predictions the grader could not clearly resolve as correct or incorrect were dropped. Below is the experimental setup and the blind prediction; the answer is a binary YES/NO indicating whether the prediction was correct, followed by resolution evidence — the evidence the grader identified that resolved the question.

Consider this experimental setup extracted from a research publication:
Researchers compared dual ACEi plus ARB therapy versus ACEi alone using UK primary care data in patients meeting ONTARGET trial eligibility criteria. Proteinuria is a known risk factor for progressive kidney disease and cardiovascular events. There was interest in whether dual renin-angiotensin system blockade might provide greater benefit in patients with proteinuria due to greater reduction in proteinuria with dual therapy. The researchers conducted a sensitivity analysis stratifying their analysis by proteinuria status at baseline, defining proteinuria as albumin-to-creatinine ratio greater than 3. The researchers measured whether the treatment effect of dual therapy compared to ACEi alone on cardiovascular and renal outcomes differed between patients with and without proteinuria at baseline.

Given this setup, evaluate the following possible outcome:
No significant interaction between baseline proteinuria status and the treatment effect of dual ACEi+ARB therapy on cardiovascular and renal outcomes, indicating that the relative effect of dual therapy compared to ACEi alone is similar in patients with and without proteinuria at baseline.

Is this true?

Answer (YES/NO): NO